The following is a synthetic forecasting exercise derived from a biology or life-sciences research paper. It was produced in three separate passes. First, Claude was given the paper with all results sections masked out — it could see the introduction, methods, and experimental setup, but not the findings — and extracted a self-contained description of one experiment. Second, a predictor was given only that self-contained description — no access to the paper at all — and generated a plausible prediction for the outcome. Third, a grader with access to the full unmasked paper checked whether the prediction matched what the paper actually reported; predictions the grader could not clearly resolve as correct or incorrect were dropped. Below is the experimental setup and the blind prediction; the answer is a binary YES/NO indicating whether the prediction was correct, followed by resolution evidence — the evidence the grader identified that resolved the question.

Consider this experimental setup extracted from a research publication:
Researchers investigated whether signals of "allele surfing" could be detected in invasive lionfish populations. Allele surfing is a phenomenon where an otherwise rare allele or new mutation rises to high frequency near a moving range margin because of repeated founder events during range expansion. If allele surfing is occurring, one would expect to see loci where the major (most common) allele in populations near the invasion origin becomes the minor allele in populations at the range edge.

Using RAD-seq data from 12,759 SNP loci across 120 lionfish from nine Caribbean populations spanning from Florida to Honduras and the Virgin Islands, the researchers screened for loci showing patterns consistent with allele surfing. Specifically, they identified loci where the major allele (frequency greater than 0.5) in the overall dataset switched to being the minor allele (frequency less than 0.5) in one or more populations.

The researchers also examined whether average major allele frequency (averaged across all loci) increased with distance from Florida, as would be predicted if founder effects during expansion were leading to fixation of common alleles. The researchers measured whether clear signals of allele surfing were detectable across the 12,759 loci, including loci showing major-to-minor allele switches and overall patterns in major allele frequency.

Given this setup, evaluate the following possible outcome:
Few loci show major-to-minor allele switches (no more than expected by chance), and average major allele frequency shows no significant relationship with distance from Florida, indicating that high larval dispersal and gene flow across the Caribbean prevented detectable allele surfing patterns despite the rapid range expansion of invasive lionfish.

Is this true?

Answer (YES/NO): NO